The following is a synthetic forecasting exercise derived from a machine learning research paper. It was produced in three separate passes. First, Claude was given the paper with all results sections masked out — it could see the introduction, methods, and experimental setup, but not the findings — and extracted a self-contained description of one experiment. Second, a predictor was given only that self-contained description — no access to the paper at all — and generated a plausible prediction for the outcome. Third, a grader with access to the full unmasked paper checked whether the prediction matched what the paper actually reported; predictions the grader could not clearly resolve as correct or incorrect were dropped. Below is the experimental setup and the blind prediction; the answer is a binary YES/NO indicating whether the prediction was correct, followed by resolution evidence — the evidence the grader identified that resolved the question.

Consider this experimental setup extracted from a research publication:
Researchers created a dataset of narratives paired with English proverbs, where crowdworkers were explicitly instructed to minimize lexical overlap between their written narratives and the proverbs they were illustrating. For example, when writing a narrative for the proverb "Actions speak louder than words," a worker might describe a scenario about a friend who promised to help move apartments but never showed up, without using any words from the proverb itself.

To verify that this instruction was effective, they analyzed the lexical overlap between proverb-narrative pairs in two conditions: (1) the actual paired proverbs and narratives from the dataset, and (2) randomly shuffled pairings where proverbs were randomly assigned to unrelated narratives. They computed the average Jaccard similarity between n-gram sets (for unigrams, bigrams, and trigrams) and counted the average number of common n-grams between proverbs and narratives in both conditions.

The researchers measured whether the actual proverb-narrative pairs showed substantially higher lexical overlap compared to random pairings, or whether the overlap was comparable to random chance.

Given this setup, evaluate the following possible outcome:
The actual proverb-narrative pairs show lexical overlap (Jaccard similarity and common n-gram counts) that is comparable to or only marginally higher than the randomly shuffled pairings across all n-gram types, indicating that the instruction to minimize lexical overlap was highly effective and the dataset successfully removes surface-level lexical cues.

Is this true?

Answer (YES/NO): YES